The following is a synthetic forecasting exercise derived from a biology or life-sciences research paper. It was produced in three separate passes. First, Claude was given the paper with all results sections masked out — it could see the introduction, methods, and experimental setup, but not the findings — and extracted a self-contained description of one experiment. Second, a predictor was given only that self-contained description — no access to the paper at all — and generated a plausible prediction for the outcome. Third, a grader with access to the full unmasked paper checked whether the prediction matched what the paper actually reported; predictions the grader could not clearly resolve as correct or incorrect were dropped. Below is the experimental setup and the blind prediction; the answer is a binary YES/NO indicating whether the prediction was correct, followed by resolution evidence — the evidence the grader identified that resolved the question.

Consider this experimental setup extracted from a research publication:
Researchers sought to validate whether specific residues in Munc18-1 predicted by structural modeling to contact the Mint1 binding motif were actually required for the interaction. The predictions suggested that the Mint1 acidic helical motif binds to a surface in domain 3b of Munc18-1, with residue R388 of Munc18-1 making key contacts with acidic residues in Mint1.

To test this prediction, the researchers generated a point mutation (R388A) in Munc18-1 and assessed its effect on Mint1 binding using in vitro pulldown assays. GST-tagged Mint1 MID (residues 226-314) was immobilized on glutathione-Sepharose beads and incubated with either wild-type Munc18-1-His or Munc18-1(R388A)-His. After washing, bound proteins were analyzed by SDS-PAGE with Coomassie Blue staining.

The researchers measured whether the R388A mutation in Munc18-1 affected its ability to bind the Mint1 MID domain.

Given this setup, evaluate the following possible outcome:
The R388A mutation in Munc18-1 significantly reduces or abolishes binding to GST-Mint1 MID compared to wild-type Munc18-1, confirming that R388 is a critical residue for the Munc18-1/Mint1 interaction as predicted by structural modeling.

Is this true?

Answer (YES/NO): YES